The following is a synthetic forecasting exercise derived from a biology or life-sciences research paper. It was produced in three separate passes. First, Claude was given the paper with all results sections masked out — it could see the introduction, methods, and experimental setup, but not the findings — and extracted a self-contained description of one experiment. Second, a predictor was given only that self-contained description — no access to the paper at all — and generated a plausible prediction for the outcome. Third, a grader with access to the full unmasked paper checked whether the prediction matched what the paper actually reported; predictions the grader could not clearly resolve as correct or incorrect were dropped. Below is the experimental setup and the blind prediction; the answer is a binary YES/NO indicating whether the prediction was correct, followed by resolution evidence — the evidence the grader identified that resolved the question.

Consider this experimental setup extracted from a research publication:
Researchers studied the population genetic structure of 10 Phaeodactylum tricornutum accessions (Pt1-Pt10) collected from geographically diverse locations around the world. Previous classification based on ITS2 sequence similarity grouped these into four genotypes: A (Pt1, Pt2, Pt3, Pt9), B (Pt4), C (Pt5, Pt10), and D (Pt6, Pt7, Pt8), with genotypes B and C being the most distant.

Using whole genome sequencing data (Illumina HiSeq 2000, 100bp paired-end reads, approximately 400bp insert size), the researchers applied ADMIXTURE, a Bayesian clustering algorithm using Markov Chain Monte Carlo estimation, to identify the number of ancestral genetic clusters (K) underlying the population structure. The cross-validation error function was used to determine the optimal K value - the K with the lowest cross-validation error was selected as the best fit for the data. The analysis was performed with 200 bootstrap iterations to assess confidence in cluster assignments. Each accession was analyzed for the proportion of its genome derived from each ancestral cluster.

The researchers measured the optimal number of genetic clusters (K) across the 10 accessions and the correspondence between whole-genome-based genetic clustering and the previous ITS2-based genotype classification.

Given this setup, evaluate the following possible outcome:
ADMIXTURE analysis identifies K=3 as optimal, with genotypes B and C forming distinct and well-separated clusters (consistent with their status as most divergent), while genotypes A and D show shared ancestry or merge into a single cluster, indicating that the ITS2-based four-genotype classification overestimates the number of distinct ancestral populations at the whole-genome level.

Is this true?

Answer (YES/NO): NO